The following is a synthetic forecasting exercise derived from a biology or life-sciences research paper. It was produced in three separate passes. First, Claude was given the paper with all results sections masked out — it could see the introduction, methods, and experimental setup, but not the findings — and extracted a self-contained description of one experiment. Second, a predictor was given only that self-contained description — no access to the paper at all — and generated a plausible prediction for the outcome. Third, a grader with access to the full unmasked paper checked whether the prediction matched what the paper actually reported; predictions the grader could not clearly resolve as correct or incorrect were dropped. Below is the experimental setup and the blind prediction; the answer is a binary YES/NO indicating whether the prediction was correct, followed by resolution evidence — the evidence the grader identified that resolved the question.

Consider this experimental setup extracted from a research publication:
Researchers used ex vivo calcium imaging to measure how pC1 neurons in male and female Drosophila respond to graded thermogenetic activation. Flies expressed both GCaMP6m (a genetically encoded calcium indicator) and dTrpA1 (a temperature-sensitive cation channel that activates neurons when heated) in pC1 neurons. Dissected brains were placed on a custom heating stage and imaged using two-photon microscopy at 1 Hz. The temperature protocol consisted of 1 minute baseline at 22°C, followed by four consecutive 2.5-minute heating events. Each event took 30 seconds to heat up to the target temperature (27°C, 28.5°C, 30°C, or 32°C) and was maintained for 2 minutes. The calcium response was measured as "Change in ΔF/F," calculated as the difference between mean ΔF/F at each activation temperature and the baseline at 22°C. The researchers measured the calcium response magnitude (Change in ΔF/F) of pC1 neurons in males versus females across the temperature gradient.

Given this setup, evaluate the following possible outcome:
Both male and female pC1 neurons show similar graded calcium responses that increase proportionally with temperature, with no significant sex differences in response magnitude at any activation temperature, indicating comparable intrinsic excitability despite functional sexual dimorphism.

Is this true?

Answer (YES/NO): NO